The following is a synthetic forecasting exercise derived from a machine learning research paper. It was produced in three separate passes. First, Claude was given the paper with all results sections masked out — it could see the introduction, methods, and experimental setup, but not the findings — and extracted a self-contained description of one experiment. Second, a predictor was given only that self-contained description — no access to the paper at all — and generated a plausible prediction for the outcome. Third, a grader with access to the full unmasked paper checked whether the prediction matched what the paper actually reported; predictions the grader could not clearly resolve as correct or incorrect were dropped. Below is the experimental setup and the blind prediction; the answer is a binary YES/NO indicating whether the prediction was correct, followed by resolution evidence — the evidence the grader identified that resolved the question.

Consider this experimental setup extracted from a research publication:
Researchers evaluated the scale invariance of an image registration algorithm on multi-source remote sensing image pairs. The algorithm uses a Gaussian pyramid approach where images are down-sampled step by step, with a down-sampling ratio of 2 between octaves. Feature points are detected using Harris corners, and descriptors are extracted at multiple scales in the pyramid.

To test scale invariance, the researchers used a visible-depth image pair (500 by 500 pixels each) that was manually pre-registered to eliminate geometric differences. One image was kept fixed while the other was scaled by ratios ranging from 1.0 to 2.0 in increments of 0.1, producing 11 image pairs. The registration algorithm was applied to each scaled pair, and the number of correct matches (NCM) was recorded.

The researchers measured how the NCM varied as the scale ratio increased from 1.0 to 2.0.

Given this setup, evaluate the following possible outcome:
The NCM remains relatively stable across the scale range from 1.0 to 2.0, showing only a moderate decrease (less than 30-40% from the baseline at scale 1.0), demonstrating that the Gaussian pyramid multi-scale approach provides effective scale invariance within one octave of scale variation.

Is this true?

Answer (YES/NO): NO